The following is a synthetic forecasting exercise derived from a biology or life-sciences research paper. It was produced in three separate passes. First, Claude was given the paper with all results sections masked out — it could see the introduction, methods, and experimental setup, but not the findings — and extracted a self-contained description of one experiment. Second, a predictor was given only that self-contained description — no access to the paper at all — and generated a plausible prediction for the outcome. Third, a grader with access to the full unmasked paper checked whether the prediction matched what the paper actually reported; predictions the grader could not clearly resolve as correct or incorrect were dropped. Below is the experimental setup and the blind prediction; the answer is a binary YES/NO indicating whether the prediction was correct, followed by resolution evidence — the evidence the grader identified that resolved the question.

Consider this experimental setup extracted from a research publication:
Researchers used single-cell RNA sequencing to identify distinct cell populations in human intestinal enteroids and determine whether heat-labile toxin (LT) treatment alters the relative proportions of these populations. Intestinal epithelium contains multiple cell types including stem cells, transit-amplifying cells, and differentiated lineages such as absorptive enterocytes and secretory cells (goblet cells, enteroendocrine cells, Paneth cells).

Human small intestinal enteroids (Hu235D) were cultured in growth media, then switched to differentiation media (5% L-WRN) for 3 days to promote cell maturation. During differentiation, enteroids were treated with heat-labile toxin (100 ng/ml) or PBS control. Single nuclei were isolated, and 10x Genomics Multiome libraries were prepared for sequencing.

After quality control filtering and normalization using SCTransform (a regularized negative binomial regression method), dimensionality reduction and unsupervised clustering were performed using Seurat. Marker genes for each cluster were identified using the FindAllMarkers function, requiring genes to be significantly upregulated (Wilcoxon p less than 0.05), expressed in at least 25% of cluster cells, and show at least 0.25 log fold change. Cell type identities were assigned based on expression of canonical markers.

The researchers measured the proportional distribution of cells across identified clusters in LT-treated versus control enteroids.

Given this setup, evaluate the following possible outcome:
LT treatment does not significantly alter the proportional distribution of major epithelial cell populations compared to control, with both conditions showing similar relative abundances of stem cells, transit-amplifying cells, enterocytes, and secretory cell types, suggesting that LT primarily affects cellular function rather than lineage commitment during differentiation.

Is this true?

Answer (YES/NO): NO